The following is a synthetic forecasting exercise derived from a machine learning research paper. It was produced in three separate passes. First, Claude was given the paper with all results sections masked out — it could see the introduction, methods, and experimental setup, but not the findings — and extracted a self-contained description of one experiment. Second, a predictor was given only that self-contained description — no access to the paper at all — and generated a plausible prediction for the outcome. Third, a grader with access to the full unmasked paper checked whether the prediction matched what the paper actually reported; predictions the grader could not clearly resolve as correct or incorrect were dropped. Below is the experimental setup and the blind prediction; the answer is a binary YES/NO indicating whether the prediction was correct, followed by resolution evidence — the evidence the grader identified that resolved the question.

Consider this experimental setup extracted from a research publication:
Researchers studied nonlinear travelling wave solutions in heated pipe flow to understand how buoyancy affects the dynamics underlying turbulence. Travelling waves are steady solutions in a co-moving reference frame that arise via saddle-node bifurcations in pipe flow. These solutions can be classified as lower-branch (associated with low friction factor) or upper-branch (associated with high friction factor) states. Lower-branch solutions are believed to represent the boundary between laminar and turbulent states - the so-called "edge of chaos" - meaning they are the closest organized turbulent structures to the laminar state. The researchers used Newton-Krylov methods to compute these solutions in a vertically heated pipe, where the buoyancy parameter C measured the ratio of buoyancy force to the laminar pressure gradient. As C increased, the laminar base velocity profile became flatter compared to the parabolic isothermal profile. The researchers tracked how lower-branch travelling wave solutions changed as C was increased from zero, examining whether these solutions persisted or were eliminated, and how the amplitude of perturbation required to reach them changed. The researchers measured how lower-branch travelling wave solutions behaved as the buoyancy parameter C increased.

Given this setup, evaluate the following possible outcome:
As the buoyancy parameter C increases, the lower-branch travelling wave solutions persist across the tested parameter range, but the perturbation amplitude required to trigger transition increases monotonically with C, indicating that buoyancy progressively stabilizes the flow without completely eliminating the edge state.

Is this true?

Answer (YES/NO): NO